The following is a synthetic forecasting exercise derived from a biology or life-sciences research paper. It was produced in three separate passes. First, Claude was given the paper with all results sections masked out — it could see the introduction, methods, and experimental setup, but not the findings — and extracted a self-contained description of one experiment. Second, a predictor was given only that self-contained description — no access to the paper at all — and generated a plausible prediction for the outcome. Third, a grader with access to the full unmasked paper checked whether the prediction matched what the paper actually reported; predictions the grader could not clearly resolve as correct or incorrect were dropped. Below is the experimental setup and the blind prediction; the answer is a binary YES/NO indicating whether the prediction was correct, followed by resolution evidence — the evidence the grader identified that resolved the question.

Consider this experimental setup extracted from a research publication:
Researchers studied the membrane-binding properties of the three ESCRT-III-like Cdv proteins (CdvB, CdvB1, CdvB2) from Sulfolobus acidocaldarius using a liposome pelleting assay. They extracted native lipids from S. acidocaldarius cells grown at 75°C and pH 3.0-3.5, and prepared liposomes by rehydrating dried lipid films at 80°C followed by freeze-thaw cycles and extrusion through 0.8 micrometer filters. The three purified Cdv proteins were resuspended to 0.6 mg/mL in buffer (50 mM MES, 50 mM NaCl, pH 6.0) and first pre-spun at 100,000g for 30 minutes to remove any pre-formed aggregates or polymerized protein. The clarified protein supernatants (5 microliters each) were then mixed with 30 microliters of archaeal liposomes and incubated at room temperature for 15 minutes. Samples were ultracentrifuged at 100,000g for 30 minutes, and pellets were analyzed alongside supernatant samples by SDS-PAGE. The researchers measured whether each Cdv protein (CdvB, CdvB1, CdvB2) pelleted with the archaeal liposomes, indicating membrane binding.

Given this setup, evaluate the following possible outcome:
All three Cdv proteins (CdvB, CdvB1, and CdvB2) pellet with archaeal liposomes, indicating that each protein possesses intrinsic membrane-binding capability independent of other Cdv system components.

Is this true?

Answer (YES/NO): NO